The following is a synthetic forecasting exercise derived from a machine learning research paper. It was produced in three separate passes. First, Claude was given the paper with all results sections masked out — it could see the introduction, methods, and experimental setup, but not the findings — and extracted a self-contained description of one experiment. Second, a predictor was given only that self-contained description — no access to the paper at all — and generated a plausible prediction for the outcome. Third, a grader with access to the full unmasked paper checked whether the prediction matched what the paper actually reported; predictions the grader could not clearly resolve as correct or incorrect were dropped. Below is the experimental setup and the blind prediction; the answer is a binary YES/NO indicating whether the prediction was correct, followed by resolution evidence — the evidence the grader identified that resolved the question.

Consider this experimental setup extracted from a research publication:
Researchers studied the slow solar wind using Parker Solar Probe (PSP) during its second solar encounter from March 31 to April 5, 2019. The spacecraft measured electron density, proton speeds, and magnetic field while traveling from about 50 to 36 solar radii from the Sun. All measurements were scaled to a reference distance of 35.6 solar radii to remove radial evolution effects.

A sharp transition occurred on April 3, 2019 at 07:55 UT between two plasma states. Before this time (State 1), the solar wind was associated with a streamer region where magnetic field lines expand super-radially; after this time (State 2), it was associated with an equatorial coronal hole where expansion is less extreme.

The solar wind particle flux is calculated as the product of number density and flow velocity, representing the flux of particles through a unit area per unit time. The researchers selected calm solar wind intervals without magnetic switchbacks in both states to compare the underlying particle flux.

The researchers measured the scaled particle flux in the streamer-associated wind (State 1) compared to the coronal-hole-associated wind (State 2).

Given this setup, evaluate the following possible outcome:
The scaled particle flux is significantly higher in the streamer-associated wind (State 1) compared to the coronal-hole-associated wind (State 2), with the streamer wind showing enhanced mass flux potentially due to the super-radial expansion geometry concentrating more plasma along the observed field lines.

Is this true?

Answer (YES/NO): YES